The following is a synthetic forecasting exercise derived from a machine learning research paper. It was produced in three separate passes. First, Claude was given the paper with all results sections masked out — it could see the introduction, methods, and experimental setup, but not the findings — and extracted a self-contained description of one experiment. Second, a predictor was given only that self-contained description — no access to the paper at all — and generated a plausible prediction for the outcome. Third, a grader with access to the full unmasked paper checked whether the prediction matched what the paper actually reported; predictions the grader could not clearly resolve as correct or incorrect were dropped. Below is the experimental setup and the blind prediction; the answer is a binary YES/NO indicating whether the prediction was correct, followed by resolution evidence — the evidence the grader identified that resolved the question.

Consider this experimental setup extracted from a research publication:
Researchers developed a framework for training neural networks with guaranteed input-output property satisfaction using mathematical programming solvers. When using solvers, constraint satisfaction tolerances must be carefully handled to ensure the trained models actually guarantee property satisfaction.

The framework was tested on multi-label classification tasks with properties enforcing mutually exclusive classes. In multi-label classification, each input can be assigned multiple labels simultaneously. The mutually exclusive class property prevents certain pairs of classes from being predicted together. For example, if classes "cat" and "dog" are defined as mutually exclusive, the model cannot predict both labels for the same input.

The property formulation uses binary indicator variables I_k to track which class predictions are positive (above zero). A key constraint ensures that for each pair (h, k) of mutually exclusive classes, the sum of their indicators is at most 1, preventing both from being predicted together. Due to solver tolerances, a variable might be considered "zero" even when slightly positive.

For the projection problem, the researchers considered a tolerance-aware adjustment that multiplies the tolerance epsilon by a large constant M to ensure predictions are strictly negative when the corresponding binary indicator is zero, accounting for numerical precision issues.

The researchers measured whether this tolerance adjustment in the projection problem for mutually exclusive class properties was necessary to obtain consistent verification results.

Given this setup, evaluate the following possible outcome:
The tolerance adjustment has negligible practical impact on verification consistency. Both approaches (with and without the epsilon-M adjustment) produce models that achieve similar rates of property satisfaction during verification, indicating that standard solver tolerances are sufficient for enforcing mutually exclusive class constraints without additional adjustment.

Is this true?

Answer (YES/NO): NO